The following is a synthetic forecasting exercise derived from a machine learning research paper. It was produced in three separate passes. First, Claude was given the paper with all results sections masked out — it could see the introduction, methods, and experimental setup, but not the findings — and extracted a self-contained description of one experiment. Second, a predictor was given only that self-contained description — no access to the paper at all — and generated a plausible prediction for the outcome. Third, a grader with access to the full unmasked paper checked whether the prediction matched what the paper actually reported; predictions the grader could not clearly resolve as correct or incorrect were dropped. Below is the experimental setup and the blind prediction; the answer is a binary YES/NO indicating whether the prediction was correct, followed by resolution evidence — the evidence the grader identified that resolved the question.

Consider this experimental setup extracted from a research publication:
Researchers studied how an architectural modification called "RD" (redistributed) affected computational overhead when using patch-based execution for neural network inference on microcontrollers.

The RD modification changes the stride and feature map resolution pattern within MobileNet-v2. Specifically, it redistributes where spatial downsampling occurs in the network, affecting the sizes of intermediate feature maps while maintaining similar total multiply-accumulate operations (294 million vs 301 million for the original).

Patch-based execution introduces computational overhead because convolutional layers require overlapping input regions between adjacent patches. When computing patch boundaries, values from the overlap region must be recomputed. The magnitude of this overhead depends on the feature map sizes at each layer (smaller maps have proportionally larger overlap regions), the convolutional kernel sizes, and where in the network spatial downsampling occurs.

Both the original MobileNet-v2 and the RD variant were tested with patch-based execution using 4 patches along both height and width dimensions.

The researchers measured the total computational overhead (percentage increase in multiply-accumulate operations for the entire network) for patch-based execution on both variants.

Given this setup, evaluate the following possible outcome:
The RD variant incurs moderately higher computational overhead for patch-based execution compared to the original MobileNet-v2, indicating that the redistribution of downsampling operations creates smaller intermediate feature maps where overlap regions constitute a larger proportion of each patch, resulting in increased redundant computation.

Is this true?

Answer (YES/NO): NO